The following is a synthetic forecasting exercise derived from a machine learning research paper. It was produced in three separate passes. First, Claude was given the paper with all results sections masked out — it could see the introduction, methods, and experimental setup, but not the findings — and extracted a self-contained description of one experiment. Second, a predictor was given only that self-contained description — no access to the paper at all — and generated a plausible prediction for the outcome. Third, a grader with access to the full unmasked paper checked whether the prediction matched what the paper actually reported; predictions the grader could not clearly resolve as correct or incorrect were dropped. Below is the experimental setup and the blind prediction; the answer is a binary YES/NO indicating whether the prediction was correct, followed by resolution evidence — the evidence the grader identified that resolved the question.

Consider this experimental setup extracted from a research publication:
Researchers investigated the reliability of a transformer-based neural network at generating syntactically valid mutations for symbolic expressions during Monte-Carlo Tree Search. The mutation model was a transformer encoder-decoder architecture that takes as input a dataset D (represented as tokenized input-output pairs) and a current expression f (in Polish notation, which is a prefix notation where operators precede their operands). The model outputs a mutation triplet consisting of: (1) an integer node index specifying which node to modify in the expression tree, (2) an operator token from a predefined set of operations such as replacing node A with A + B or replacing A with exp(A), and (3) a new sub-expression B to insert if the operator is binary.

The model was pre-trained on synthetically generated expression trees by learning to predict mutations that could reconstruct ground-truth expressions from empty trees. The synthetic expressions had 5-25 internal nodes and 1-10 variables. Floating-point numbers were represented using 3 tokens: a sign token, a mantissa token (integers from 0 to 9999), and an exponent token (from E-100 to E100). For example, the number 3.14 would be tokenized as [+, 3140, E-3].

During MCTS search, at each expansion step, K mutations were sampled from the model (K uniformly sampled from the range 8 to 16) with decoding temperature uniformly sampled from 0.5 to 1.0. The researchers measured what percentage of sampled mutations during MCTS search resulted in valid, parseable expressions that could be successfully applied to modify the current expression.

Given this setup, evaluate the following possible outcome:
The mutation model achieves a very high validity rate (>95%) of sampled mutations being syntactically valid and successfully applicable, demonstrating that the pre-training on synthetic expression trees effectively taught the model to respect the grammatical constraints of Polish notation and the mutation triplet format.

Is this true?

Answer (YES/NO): NO